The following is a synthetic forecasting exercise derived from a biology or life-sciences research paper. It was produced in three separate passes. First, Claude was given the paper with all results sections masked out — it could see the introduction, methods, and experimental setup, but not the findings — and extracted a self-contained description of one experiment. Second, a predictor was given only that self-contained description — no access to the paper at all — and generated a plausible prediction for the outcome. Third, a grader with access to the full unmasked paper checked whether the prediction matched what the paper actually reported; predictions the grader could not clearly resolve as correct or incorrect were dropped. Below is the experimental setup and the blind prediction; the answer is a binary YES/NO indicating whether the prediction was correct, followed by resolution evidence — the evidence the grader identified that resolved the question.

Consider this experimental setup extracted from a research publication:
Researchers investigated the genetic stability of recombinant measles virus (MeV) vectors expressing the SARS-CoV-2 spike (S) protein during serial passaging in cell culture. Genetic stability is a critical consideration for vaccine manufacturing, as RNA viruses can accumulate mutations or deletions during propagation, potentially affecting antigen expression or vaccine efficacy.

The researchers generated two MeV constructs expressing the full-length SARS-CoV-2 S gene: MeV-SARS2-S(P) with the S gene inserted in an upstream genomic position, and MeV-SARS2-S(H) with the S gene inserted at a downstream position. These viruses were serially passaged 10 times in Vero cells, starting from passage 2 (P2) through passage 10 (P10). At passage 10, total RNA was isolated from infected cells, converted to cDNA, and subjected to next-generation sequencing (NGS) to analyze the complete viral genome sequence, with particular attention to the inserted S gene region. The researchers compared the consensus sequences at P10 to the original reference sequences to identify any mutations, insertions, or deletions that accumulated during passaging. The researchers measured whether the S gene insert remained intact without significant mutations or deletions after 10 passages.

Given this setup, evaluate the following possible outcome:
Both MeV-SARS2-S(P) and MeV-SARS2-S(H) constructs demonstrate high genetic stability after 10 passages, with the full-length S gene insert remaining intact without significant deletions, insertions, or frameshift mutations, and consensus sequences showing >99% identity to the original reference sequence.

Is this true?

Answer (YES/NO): YES